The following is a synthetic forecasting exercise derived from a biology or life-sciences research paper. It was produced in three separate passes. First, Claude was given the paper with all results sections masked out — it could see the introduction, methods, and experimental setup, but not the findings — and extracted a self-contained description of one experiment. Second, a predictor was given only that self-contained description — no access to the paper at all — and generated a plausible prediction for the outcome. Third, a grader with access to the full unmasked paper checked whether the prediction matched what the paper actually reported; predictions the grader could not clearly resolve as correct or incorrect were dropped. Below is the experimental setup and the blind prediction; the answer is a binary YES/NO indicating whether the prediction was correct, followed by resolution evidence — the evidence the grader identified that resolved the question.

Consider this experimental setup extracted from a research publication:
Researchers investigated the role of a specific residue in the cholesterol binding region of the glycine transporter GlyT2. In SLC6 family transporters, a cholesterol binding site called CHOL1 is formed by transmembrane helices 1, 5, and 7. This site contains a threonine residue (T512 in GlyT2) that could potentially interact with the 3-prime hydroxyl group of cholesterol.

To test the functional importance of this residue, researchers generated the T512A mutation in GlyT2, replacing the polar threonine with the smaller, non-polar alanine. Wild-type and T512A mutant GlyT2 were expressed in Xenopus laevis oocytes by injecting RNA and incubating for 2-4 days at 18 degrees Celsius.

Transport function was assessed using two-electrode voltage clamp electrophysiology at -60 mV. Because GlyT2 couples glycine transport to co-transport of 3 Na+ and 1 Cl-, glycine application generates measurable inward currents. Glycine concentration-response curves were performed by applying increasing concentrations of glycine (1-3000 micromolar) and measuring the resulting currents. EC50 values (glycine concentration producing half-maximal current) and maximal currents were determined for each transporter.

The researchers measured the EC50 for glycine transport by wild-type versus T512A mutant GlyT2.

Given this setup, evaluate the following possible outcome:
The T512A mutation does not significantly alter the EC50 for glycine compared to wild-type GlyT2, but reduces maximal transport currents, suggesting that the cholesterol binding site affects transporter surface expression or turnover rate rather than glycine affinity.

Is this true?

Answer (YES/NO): NO